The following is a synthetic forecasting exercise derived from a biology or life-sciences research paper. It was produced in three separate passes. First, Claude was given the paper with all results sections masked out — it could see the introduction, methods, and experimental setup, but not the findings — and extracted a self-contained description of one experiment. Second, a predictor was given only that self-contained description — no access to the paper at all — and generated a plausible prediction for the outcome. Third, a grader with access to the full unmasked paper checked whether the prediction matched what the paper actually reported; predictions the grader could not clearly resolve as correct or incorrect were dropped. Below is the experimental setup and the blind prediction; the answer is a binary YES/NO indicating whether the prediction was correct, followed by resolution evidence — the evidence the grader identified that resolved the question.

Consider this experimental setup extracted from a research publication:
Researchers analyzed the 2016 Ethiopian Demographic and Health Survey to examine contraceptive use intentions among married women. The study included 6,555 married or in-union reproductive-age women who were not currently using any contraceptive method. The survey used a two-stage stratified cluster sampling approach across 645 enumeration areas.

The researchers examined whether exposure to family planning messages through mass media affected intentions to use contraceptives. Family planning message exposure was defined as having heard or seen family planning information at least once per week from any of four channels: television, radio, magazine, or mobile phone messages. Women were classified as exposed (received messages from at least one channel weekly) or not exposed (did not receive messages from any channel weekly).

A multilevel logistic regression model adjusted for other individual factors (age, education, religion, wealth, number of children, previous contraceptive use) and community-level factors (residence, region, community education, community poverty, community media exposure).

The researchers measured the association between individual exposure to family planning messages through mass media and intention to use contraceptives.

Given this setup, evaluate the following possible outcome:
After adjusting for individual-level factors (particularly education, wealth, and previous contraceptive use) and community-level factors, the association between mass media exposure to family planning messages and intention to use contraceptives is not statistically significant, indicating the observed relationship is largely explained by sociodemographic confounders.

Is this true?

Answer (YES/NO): YES